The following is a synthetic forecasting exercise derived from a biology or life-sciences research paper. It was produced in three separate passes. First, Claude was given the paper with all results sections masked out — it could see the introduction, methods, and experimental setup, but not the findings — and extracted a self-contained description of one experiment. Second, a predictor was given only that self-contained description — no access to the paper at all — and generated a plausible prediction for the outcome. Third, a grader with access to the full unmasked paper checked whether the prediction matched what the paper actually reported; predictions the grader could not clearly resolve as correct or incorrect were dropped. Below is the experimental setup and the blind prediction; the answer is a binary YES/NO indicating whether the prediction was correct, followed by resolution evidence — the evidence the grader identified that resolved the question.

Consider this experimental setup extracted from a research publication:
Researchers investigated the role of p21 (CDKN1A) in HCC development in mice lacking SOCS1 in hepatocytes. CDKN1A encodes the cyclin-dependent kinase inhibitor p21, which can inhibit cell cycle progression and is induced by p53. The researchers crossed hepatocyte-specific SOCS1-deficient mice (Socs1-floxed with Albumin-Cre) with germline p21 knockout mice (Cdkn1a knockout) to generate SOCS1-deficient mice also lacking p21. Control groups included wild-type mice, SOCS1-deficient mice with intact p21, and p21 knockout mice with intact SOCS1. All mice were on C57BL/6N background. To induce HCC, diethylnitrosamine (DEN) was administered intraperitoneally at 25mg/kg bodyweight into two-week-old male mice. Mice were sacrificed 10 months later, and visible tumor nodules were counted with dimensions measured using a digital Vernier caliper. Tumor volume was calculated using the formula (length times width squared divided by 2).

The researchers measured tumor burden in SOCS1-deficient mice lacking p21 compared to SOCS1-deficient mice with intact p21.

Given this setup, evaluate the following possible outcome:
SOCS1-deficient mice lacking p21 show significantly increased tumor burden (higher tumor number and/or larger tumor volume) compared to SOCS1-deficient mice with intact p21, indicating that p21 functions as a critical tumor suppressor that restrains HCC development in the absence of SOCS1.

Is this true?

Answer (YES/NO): NO